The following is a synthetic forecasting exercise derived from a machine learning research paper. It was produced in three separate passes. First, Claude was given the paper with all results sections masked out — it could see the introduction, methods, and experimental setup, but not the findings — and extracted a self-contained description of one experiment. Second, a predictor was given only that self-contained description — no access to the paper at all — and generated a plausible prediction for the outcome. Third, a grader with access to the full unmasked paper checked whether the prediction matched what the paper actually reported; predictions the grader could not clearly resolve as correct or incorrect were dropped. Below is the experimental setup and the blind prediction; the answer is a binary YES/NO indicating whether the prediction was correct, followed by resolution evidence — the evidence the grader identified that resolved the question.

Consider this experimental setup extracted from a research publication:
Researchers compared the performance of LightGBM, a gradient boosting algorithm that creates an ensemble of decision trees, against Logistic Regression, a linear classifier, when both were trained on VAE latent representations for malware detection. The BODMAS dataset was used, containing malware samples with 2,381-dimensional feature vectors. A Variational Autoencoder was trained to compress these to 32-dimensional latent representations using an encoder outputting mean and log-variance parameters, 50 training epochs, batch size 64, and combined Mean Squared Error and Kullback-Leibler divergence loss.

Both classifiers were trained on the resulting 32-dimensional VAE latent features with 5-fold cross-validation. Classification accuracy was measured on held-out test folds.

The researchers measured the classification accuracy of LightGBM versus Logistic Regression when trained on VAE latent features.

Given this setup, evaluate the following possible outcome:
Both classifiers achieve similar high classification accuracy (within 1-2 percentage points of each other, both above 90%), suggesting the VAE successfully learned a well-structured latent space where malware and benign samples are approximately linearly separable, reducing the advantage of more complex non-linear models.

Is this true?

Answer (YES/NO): NO